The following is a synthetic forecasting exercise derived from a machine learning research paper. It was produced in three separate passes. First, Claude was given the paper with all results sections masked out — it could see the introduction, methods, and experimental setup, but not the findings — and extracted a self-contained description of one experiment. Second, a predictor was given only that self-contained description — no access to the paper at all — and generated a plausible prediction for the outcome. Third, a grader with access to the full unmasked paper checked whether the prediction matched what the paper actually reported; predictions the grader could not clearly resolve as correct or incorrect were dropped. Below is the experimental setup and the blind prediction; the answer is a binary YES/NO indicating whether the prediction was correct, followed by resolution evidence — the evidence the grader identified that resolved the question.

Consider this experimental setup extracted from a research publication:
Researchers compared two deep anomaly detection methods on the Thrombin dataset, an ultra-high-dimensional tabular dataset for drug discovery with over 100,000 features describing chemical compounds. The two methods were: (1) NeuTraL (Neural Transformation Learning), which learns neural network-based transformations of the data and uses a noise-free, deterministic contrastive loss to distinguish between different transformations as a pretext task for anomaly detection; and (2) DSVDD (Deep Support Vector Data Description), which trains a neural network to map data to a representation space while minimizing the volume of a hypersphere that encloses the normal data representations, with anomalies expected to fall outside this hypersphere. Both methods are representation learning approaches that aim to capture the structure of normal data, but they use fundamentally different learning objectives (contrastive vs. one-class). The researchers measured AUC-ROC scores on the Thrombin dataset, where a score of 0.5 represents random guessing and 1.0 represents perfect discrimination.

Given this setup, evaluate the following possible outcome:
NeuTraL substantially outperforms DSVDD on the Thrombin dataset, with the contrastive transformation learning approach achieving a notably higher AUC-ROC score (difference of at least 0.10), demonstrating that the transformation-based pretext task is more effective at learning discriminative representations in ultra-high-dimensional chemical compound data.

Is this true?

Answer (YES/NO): NO